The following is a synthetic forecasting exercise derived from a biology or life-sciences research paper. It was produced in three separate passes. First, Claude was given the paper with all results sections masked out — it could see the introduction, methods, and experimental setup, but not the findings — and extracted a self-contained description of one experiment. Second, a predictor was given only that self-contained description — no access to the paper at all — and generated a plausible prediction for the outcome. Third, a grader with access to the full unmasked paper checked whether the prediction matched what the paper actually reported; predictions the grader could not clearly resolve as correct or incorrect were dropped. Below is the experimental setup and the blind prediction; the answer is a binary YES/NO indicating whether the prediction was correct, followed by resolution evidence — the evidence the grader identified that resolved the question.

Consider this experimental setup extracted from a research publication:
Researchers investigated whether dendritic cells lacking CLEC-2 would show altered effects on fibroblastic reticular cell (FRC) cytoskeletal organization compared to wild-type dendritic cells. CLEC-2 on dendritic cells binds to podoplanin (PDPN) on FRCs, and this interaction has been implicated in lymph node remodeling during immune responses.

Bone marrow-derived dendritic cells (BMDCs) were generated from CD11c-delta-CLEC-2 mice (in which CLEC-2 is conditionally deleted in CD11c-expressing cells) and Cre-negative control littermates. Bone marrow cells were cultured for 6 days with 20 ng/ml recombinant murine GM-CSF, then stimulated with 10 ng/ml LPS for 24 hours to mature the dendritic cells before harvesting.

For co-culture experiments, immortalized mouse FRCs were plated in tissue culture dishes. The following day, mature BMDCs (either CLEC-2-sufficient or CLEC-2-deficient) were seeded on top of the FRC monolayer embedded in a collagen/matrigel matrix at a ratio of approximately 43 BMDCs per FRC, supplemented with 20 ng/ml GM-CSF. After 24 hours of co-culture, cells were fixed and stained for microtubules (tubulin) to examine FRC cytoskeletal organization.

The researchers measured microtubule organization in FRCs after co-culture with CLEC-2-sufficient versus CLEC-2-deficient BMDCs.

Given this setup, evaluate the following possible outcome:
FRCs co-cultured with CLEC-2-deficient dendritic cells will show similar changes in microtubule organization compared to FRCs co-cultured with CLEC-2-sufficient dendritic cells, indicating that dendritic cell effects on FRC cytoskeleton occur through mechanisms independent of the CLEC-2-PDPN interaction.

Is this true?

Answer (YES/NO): NO